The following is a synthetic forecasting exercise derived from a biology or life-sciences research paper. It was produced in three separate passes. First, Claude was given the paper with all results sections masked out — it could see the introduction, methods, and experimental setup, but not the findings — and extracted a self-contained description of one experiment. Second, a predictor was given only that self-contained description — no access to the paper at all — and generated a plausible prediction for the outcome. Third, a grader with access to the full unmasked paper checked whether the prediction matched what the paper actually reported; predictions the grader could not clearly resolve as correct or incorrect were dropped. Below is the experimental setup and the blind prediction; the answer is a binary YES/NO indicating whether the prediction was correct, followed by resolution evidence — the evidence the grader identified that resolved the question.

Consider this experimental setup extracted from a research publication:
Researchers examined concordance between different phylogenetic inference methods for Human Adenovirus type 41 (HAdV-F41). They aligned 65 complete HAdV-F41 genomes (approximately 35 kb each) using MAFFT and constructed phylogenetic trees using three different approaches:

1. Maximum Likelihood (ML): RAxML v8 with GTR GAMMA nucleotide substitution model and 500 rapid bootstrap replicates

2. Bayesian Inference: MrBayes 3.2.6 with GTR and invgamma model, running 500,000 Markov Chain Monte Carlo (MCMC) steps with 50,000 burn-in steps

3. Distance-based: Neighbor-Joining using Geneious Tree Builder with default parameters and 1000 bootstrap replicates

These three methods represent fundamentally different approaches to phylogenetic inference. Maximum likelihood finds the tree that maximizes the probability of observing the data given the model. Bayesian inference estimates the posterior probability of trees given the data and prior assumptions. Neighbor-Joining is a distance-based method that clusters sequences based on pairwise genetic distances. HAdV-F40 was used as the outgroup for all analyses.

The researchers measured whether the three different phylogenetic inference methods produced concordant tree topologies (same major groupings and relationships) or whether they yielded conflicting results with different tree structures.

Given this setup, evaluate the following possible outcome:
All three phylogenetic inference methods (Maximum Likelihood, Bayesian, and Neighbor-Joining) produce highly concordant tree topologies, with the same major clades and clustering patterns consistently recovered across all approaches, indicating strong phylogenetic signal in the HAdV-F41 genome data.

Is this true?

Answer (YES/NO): YES